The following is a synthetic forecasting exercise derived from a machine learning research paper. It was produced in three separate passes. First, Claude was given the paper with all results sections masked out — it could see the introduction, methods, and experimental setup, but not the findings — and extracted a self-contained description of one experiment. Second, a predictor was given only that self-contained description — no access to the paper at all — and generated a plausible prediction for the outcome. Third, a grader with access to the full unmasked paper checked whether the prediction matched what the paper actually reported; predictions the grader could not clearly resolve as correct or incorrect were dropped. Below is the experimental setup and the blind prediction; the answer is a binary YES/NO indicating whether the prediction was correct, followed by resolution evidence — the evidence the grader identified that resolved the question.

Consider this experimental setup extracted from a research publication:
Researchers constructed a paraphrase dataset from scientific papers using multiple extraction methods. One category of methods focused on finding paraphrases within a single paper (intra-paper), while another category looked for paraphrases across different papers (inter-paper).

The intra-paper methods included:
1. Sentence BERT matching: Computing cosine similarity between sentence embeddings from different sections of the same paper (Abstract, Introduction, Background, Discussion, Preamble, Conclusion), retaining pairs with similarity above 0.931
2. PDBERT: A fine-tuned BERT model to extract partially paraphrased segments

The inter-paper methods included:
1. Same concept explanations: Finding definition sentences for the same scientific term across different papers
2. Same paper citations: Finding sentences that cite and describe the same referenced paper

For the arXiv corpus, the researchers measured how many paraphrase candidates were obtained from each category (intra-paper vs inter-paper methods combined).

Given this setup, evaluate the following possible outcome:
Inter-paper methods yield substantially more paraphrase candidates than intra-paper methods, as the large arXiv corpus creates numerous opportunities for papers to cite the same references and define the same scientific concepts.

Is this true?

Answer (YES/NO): YES